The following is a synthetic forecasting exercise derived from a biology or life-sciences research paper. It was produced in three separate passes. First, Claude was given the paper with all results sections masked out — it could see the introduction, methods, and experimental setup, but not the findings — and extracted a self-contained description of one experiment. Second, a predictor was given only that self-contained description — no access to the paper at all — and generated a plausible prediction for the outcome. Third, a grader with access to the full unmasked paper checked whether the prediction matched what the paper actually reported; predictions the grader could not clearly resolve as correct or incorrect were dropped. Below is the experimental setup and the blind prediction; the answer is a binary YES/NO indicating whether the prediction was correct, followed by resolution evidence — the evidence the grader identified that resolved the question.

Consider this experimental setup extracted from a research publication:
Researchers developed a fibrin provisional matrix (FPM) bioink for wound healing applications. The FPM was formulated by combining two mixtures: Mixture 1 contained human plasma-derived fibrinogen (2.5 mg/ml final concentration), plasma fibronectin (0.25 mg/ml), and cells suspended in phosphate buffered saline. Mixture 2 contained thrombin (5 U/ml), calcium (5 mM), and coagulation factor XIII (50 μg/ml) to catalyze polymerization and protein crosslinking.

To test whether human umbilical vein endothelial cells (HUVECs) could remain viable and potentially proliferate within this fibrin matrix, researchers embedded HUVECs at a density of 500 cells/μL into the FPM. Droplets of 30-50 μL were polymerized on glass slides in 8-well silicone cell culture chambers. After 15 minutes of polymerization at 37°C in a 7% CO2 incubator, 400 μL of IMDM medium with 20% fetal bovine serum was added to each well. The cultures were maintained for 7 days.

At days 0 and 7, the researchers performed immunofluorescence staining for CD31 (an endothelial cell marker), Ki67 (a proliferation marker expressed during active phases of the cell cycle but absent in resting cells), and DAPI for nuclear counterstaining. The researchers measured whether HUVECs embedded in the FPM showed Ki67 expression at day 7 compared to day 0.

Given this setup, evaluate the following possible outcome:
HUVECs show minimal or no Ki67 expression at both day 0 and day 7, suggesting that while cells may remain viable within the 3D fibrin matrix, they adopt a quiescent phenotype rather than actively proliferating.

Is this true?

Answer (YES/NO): NO